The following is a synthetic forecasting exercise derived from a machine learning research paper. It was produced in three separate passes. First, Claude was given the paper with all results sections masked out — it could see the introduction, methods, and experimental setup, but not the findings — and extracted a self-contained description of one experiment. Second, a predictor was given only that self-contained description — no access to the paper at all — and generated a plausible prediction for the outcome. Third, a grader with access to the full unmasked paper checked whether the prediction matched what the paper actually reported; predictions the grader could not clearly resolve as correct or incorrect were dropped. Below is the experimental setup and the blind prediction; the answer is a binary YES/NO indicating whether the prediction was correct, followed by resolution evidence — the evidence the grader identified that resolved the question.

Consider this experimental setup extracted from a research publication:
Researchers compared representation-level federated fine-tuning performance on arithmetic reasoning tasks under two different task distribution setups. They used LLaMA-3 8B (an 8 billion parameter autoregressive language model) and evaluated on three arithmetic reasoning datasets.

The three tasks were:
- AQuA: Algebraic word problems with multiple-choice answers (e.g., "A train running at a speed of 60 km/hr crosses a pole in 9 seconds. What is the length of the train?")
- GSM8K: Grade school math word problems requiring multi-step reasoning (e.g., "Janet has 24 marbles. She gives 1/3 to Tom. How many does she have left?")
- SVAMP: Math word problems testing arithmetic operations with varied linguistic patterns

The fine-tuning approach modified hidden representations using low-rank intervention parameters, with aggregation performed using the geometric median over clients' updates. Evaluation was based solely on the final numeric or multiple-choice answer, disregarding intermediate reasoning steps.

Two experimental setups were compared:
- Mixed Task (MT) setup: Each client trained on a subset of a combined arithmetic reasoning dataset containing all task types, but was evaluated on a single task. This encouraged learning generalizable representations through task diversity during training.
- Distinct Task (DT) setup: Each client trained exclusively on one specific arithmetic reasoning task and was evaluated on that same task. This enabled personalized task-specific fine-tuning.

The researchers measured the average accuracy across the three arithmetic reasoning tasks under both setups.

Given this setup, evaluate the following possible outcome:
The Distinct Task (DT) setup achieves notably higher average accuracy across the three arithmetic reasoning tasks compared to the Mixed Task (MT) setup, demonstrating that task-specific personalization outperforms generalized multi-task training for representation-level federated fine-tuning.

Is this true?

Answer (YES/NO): YES